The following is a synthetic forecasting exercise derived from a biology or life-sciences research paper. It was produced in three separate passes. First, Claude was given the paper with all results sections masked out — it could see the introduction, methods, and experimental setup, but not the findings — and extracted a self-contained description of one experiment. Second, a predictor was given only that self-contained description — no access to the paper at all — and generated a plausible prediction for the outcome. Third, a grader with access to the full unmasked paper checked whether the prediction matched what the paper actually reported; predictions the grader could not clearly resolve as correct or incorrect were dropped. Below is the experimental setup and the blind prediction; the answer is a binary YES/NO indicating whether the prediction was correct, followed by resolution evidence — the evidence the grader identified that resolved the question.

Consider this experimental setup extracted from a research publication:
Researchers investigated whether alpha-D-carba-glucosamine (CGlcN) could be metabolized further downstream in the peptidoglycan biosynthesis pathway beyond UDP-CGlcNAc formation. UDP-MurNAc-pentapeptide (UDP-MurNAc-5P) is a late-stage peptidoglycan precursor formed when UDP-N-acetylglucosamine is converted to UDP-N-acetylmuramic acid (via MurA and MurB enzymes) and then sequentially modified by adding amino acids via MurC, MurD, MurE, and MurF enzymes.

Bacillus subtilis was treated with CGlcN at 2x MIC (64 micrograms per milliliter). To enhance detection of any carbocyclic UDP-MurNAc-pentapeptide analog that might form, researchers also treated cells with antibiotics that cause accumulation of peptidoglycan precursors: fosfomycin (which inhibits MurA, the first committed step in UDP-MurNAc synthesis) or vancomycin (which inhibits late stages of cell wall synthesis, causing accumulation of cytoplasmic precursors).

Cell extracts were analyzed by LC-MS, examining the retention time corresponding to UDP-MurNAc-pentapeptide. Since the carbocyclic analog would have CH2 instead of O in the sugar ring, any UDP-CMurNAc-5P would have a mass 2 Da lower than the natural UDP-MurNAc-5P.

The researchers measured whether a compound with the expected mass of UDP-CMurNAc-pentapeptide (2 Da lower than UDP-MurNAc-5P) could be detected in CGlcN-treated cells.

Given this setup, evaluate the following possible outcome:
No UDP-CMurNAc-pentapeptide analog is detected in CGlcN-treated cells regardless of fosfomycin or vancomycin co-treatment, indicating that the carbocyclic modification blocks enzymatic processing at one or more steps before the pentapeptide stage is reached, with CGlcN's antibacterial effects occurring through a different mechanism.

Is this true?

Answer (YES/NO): NO